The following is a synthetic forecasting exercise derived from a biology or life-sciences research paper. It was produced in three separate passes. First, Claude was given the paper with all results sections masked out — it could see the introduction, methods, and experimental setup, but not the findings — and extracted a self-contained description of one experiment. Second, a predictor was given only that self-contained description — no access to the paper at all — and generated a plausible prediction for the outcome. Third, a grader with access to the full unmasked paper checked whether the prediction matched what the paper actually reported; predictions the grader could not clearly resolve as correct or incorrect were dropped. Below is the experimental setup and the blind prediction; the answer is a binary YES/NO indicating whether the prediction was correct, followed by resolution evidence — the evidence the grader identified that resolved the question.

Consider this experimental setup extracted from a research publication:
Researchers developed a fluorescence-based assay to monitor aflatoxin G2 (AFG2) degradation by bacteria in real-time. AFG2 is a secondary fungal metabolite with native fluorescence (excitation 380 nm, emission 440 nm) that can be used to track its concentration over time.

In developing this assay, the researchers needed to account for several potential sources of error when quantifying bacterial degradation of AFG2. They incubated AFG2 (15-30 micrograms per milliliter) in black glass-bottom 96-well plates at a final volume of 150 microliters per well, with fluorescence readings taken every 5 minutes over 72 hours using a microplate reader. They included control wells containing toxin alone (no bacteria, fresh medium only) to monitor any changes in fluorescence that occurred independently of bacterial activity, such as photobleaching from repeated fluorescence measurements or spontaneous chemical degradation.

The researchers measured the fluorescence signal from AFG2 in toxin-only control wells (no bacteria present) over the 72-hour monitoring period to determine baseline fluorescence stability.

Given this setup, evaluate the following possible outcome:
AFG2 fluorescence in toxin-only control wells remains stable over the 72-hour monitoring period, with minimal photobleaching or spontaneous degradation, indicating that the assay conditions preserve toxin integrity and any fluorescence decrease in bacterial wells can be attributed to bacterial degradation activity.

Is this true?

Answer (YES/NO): NO